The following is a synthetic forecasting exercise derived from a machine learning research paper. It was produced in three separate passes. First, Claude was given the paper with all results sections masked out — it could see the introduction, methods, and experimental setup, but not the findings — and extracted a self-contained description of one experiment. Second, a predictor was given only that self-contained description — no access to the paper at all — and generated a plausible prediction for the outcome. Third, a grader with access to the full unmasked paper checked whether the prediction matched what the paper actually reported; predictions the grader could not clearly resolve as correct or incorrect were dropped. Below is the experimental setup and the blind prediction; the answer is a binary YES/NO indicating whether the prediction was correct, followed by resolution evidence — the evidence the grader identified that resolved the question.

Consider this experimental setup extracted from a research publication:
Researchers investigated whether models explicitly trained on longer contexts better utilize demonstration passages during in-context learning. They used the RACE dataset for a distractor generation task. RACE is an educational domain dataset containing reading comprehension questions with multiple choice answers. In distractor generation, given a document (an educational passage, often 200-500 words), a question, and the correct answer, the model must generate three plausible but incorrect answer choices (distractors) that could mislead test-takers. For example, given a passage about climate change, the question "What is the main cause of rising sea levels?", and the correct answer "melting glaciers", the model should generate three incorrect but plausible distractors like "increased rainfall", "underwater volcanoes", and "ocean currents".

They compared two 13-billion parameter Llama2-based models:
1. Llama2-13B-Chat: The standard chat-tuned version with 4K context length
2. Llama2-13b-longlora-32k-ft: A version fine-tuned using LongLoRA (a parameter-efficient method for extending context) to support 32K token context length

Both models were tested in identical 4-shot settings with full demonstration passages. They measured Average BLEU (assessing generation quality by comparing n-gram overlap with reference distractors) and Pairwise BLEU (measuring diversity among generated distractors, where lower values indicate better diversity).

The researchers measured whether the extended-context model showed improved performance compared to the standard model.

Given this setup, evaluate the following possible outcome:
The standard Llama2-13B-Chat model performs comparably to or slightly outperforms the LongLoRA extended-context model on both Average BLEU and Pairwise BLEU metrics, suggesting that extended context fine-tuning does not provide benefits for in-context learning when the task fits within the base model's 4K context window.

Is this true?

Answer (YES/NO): NO